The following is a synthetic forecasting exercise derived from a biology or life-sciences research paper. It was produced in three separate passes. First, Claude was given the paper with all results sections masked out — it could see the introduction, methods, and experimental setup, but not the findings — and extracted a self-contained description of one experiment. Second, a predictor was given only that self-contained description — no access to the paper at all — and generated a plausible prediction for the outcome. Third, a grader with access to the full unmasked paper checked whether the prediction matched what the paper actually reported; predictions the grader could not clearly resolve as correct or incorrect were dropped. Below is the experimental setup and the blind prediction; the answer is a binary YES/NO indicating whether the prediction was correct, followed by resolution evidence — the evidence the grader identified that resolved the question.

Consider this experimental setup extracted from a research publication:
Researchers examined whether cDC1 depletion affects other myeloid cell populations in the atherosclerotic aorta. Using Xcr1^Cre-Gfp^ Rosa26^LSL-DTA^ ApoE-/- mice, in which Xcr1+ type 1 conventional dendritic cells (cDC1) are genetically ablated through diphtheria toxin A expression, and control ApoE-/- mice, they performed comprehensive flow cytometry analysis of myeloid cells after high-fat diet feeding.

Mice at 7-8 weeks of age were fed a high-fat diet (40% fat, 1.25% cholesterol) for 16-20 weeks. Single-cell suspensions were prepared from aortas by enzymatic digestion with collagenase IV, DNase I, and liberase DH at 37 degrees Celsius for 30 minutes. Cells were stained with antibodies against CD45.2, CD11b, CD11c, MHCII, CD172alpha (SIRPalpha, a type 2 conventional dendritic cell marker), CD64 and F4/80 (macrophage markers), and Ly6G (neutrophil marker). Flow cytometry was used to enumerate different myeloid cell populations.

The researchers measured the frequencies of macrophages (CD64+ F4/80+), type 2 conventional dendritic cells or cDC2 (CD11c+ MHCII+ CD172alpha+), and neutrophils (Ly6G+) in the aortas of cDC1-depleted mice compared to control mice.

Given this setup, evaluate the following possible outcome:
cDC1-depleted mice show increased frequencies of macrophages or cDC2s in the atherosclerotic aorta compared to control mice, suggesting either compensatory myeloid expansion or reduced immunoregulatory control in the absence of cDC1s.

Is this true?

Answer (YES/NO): NO